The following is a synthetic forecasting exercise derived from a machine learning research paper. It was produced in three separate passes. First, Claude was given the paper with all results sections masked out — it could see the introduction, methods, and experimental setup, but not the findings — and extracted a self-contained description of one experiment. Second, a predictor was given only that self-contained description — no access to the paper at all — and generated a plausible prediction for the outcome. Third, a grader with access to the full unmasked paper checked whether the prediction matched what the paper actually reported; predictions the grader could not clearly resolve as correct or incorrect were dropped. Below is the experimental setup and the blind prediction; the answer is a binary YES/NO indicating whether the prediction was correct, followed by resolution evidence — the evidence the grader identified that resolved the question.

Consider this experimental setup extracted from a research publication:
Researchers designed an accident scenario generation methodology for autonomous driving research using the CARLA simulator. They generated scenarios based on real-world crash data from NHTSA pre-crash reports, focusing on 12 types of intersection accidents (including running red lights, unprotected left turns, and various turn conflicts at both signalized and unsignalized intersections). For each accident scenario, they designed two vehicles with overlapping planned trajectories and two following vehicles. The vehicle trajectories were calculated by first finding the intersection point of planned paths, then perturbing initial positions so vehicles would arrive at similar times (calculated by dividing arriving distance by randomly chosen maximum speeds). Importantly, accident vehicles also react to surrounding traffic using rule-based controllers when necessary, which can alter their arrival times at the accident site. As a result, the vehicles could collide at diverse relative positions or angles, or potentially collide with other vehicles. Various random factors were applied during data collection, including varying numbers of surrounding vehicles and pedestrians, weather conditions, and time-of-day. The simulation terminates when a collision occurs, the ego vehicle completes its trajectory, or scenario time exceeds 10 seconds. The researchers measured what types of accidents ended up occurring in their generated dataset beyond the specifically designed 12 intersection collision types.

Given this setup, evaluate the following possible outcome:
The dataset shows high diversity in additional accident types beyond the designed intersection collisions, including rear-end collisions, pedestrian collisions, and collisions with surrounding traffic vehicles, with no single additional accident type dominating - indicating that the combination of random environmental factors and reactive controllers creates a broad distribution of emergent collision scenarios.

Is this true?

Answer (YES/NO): NO